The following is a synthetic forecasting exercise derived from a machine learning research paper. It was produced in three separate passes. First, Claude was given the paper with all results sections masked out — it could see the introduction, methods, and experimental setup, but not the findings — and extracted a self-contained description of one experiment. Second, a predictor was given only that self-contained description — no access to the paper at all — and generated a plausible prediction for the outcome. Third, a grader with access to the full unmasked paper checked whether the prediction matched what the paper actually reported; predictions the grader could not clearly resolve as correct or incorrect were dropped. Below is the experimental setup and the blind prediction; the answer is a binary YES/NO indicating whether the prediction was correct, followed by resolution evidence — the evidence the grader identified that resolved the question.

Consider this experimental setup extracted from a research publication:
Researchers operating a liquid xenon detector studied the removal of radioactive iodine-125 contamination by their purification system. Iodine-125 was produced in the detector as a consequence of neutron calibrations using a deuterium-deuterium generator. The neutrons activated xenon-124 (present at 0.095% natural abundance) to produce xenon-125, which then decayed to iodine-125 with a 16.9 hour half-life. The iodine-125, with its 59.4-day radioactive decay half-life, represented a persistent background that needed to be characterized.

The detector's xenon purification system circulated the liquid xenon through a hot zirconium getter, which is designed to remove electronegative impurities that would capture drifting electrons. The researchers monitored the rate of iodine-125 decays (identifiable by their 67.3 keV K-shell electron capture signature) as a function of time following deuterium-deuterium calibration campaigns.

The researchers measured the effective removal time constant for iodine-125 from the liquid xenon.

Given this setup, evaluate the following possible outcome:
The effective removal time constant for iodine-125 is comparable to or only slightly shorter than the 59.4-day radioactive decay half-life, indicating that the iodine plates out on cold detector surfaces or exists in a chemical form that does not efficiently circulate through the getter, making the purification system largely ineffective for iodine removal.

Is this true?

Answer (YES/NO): NO